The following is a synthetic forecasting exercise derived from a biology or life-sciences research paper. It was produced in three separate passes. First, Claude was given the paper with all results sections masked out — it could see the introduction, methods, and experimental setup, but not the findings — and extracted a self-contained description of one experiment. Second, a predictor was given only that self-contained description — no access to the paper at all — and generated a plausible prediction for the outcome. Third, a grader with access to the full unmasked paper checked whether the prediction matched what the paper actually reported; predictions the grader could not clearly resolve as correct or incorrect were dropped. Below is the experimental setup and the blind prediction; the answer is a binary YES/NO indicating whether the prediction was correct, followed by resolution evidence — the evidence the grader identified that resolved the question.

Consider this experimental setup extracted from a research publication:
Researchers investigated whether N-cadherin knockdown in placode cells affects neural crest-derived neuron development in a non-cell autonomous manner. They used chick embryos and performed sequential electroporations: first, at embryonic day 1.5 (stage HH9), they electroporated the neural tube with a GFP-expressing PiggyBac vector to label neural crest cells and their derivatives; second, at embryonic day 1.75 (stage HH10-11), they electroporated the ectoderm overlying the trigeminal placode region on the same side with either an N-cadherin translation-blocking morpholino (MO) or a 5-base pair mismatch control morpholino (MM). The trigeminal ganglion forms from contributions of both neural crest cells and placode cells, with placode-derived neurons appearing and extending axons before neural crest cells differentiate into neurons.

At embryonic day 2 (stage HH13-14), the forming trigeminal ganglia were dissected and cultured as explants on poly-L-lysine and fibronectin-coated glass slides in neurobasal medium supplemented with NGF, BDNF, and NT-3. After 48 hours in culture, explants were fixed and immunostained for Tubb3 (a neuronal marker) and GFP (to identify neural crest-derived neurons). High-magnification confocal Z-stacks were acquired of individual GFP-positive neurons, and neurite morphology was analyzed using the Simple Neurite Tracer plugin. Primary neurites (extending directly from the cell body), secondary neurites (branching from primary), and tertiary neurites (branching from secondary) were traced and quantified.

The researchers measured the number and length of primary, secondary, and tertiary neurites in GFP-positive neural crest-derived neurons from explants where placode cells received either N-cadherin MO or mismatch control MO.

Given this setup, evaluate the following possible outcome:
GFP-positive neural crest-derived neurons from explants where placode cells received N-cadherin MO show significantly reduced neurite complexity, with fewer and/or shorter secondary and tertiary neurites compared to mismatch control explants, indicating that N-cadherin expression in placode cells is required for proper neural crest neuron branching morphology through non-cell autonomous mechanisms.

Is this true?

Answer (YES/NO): NO